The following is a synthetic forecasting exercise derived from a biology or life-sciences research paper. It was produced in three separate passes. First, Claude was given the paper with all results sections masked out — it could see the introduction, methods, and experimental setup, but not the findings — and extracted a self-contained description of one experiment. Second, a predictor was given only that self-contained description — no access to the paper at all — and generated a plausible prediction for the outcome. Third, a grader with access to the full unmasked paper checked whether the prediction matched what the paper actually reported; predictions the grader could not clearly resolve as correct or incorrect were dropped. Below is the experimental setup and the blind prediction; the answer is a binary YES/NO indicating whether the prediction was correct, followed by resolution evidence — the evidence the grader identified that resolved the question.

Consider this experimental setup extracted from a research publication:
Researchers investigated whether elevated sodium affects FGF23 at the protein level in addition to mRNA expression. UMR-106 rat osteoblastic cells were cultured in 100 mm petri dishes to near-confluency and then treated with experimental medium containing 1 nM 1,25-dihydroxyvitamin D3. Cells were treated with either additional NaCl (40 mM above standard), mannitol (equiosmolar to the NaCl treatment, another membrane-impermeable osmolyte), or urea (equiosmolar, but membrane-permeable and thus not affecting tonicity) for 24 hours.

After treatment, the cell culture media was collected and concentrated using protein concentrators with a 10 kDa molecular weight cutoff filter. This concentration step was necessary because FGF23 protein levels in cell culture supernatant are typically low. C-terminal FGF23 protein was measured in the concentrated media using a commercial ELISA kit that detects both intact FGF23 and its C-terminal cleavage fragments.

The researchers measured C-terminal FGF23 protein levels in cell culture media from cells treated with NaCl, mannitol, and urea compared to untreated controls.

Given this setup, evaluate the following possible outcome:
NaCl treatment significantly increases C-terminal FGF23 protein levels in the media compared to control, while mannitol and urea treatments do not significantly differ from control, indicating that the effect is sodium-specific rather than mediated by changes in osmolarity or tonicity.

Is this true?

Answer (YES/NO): NO